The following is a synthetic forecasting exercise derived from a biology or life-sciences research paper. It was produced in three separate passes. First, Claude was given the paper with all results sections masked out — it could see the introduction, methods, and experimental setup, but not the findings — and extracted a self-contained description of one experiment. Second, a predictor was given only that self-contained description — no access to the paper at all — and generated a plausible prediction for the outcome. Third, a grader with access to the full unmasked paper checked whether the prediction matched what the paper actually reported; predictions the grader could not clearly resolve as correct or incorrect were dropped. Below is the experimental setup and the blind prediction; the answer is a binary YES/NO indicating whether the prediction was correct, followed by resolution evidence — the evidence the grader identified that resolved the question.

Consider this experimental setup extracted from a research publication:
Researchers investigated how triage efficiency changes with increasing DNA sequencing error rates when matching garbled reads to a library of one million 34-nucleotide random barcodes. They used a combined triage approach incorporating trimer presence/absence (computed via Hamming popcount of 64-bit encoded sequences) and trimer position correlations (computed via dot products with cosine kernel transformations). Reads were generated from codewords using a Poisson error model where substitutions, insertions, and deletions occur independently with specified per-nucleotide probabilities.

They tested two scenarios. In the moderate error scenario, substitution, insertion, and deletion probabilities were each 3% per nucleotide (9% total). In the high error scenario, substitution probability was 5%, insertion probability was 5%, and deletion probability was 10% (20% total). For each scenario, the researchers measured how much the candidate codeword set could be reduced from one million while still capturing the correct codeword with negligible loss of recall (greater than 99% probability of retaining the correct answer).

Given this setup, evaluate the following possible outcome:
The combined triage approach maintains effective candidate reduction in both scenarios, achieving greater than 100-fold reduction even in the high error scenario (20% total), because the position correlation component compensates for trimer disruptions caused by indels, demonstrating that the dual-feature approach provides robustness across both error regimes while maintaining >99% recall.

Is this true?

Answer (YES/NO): NO